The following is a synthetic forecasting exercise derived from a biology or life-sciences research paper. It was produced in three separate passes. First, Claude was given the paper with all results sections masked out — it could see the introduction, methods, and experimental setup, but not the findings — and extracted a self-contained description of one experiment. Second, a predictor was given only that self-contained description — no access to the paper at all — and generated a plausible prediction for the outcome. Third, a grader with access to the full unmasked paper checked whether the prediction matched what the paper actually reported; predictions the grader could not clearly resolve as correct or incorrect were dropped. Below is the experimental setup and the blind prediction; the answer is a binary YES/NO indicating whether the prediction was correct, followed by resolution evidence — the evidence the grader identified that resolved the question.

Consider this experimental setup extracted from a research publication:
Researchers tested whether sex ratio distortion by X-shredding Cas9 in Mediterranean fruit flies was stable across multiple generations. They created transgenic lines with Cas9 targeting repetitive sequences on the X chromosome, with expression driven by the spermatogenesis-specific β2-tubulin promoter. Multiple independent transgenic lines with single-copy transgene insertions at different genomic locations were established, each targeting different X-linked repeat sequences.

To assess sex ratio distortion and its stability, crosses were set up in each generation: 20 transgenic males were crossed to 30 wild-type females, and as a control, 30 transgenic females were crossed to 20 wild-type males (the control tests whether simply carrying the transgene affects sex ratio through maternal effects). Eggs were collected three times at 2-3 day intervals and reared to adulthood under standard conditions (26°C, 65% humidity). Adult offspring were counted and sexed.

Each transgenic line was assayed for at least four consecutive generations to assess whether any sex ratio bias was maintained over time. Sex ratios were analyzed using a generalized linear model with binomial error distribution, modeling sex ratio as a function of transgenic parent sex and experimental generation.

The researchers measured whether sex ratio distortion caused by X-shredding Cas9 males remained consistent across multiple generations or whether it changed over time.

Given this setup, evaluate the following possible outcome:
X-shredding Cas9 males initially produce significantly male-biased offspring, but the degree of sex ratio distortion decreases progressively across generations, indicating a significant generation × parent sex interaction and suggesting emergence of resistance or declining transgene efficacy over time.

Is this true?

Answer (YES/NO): NO